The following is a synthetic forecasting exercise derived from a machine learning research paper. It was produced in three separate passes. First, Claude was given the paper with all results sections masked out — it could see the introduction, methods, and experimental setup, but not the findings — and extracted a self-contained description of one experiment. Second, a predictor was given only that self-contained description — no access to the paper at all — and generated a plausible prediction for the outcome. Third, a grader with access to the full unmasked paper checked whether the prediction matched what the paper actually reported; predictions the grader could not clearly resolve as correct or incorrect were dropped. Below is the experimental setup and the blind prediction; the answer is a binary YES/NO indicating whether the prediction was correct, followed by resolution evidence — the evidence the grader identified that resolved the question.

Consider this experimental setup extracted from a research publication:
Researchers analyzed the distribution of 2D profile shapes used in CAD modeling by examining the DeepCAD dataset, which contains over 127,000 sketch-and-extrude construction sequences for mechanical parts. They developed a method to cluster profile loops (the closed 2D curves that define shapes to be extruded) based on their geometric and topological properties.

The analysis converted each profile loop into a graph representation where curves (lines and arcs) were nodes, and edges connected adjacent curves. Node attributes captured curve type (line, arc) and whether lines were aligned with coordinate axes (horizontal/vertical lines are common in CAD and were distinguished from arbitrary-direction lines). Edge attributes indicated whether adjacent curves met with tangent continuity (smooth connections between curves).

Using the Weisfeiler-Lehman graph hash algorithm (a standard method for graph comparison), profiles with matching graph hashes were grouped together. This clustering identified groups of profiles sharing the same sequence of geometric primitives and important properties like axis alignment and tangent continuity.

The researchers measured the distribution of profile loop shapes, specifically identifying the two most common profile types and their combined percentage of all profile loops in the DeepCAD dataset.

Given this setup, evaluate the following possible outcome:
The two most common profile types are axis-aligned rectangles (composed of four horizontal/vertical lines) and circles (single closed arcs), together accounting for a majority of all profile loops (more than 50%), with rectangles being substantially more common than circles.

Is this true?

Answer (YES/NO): NO